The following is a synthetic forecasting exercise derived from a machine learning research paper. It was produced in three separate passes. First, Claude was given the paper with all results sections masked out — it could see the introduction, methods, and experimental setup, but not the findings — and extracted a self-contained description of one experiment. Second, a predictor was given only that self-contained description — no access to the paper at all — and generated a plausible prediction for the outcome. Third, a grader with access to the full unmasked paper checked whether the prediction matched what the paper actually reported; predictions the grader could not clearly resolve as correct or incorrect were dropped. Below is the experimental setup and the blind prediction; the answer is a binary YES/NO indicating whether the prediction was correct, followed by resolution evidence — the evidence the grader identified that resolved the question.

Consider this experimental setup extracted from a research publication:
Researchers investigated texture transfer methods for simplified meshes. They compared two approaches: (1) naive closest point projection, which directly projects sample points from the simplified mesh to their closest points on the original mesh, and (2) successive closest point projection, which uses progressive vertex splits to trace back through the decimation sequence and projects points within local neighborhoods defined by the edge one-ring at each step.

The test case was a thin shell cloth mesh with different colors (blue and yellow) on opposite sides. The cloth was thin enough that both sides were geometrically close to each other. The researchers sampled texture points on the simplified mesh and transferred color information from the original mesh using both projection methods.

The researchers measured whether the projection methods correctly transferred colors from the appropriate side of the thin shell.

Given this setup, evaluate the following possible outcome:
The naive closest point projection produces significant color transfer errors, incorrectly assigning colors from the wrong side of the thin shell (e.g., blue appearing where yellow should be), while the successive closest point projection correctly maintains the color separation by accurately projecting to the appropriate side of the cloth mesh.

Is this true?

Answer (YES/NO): NO